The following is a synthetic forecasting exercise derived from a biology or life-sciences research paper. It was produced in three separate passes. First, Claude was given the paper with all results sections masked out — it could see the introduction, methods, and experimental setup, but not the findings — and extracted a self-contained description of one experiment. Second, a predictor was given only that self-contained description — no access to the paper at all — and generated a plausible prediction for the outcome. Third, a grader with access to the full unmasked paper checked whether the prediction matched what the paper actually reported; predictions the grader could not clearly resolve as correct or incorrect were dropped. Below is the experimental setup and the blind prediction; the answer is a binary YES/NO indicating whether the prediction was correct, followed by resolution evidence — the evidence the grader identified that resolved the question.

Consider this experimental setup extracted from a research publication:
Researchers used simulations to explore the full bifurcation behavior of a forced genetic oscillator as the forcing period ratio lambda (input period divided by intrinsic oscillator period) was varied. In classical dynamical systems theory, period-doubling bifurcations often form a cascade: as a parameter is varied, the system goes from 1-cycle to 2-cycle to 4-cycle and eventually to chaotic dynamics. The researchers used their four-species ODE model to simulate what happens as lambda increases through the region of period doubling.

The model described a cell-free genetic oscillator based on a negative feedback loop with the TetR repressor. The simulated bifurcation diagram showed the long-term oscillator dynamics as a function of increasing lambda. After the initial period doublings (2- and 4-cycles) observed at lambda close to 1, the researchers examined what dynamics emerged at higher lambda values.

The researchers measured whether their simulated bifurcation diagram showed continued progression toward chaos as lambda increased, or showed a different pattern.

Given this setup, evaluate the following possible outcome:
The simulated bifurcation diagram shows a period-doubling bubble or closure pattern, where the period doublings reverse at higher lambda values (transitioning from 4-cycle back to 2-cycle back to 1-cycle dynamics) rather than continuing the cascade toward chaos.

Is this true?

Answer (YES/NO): YES